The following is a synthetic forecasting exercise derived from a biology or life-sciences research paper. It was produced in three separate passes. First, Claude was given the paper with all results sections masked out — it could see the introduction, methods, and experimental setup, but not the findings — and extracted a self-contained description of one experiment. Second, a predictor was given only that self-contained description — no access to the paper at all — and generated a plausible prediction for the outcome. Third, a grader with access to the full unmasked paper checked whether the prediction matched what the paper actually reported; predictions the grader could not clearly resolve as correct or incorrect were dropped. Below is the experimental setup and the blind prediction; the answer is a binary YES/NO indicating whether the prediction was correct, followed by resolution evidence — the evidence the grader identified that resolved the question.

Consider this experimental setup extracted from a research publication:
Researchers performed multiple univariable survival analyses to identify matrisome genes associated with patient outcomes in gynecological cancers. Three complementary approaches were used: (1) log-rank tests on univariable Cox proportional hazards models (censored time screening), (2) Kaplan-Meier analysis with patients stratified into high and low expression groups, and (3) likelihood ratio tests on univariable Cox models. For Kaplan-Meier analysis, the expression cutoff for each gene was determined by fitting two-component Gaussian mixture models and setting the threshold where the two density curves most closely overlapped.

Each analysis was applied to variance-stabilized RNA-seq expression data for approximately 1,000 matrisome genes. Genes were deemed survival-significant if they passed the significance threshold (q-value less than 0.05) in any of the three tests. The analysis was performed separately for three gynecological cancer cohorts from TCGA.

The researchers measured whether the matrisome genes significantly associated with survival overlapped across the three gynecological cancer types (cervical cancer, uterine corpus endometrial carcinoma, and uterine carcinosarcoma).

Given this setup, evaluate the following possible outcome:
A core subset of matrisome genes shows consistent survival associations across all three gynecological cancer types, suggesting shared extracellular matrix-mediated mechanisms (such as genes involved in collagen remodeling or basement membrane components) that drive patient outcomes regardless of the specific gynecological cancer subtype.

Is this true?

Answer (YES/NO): NO